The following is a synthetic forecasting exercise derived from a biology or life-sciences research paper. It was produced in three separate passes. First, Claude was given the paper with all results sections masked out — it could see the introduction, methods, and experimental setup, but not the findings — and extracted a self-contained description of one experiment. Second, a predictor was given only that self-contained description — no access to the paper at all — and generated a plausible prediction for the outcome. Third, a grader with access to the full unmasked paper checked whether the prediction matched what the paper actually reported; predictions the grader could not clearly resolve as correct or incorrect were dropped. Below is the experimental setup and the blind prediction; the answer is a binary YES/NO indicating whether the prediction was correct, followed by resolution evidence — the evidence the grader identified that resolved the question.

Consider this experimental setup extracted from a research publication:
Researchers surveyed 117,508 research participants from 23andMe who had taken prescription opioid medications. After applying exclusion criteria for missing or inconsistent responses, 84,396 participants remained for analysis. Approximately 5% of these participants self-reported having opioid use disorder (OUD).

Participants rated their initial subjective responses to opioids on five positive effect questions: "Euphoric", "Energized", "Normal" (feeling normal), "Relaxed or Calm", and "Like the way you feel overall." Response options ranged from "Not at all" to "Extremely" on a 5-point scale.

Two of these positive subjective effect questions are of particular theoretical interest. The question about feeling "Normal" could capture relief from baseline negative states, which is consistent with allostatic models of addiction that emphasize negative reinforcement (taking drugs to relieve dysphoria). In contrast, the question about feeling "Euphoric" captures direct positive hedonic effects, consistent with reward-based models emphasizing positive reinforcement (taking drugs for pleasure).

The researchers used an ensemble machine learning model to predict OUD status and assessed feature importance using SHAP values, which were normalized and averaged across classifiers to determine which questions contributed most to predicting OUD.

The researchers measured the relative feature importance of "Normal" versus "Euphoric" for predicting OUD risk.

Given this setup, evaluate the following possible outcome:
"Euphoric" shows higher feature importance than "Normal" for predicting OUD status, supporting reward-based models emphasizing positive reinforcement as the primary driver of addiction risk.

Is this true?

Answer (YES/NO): YES